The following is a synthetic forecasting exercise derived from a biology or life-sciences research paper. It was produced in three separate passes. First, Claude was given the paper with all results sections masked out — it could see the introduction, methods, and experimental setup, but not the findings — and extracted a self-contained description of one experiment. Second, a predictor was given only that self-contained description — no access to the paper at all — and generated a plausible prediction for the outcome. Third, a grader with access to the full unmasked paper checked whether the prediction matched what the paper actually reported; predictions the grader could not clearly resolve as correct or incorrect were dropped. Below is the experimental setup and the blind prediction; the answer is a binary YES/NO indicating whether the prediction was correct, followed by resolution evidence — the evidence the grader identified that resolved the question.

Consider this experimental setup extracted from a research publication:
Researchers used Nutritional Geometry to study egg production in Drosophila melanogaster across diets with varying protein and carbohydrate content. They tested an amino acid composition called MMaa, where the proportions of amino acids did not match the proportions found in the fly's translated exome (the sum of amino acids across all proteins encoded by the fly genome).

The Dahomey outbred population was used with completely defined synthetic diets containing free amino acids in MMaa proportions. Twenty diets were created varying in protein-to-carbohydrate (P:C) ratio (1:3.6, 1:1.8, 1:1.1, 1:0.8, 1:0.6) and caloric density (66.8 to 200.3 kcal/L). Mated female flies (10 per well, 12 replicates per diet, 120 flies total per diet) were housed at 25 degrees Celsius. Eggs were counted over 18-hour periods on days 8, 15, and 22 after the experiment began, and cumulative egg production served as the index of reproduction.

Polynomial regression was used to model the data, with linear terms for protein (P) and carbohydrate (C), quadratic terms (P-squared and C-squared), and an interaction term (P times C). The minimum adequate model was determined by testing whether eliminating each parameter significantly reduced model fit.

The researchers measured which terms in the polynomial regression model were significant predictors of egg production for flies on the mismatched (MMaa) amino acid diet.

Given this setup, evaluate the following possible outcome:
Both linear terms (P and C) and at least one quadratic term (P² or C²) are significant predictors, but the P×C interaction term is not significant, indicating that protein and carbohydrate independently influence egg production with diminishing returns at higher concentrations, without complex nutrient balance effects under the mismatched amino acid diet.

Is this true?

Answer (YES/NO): NO